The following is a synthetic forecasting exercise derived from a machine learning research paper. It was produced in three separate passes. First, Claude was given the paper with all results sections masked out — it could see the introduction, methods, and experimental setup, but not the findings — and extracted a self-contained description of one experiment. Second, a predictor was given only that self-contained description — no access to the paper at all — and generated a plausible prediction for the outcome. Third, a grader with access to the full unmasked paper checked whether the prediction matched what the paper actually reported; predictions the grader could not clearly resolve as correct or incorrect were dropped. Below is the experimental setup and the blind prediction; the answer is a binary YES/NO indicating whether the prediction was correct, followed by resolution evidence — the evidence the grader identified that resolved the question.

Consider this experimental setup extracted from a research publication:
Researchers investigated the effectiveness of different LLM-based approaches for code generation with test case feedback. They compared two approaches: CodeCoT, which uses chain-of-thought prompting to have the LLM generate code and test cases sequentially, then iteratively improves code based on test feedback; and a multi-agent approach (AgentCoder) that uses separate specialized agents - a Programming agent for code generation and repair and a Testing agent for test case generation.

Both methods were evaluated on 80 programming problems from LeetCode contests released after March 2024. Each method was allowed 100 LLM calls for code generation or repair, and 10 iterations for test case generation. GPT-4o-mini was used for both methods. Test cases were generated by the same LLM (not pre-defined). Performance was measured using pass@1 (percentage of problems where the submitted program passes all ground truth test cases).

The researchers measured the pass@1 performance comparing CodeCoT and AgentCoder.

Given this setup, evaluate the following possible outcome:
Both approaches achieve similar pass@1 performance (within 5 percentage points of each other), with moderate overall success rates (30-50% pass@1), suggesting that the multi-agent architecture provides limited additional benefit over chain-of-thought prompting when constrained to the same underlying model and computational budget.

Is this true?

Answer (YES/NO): YES